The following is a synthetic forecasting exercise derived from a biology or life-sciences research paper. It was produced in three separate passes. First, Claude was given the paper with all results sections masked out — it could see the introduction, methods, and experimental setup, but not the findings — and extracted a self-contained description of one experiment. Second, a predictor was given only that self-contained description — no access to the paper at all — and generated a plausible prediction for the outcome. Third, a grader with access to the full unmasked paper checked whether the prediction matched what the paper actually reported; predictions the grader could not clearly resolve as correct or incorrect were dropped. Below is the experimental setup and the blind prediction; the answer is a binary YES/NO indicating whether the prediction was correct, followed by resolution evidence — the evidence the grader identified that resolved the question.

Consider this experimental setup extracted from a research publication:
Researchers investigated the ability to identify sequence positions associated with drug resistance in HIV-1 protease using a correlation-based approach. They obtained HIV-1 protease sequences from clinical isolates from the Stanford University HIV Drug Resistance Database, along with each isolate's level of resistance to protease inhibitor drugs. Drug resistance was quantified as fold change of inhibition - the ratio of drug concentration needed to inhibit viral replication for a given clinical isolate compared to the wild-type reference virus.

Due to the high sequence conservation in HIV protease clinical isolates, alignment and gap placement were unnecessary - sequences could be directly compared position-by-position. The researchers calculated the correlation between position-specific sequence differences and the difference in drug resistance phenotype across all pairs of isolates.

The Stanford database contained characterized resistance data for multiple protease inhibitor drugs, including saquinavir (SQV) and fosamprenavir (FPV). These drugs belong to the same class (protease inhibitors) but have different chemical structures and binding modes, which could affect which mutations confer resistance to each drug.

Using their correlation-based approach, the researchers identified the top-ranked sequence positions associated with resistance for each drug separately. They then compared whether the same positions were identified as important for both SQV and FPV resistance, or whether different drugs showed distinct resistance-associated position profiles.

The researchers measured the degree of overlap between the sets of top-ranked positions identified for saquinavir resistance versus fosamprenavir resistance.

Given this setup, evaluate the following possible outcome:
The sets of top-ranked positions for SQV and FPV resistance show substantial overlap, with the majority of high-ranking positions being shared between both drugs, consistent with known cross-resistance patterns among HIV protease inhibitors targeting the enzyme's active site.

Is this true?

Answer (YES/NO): NO